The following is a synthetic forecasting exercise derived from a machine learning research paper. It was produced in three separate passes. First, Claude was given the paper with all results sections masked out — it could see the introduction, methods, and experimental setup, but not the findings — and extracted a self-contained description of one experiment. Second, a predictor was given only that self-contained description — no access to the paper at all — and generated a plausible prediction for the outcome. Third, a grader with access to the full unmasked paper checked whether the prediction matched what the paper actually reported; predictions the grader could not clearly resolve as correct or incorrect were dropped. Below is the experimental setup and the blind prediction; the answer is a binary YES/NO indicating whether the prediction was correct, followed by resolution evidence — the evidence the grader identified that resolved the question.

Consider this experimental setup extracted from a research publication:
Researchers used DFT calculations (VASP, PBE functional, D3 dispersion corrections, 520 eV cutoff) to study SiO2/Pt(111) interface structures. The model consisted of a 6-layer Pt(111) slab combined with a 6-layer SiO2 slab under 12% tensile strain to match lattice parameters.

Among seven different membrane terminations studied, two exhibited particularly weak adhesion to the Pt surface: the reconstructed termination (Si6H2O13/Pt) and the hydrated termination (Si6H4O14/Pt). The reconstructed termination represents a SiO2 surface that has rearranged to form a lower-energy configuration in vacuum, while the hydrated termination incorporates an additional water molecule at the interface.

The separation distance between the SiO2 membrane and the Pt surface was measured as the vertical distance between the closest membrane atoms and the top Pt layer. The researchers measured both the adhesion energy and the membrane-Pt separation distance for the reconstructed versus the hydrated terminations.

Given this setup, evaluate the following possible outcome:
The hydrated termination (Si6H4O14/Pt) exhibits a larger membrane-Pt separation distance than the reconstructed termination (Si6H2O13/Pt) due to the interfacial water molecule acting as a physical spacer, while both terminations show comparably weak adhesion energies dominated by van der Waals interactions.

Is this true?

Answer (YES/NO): NO